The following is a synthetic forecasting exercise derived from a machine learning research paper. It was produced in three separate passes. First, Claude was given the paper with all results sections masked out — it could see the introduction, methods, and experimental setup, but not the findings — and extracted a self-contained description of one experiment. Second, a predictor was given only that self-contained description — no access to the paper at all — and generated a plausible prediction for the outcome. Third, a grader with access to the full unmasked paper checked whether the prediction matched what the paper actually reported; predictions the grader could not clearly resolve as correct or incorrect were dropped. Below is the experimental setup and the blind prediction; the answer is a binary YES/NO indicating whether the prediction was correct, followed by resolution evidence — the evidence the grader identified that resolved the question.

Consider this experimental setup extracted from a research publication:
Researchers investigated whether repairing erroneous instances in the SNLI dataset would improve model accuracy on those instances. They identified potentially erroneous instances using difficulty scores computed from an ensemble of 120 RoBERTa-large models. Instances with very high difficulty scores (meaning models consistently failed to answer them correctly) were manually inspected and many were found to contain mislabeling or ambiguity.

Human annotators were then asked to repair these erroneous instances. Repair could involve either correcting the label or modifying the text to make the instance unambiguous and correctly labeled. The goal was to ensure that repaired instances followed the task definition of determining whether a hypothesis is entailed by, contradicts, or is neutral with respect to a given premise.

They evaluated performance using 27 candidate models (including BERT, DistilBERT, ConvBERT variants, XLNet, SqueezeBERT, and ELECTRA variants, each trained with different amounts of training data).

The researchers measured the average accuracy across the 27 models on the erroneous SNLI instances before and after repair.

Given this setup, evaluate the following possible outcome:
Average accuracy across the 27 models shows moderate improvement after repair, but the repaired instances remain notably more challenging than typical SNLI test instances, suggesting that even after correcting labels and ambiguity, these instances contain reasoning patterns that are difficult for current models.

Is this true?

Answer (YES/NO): NO